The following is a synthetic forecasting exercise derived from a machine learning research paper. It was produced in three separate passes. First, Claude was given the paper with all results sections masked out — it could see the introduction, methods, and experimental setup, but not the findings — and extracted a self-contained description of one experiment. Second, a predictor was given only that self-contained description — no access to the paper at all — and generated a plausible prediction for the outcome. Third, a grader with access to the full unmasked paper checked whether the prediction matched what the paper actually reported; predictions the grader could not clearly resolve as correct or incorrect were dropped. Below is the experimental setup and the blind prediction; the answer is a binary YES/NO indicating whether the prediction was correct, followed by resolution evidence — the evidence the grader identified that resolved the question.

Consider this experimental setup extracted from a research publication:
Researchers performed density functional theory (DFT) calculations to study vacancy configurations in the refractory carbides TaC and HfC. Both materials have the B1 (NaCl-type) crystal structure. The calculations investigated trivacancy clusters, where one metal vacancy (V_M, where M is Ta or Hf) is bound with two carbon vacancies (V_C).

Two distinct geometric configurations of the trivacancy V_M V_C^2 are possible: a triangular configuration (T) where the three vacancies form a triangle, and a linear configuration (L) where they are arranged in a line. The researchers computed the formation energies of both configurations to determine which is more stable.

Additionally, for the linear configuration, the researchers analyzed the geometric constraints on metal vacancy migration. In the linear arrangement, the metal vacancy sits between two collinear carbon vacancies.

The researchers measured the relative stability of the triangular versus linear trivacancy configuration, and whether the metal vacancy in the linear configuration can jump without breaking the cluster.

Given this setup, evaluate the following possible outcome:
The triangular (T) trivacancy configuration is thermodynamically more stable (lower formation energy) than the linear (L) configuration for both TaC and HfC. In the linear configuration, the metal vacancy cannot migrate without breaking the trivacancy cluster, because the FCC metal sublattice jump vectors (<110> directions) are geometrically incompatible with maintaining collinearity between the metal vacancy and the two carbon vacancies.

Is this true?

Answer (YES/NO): NO